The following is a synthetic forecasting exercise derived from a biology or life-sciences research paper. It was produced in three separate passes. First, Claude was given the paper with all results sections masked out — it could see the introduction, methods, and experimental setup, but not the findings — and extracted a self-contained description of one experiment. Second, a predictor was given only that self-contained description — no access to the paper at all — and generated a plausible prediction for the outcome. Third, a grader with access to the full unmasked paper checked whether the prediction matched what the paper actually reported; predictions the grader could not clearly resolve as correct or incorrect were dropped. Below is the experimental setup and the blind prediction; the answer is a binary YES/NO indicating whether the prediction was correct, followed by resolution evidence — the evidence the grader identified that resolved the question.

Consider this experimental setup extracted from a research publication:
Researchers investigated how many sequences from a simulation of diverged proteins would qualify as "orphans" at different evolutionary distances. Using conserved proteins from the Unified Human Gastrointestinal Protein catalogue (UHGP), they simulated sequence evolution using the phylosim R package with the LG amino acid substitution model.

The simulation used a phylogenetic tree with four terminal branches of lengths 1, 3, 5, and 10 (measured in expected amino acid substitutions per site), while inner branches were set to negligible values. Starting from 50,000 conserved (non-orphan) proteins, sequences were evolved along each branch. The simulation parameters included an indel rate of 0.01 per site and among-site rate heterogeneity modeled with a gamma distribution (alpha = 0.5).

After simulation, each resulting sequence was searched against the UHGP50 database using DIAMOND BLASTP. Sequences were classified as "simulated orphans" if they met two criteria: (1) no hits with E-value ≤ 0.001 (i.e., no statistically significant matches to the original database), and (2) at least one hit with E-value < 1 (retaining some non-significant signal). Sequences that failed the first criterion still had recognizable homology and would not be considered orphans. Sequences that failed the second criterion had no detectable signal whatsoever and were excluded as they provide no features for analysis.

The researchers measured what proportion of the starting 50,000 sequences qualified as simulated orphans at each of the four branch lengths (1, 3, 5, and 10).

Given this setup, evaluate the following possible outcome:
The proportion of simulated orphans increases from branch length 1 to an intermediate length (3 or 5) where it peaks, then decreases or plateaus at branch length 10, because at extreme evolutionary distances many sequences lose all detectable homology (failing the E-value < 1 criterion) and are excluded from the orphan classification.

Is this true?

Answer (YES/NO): NO